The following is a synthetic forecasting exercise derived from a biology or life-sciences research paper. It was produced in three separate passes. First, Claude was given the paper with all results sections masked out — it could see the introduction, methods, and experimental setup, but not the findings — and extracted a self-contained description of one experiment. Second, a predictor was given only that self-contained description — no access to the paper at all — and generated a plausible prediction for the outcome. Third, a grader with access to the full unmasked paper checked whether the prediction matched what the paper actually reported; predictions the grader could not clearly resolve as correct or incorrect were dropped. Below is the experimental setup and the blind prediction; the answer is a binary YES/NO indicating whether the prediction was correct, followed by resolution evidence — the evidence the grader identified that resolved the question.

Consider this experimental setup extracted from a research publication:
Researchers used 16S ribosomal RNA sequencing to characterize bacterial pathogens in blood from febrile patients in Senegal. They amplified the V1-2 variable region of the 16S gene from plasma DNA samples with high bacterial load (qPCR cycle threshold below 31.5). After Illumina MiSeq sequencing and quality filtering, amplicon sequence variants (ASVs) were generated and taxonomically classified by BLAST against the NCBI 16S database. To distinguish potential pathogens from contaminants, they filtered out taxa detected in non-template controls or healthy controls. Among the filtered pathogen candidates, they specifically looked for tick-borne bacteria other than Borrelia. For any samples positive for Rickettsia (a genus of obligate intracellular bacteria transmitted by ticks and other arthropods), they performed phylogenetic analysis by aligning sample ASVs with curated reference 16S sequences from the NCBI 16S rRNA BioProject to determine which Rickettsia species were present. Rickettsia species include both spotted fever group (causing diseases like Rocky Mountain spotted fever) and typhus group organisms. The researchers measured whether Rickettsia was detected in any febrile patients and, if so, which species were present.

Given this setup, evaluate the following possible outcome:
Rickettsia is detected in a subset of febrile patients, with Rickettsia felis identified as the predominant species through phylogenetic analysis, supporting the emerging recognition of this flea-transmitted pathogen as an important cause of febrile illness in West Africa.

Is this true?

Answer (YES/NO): NO